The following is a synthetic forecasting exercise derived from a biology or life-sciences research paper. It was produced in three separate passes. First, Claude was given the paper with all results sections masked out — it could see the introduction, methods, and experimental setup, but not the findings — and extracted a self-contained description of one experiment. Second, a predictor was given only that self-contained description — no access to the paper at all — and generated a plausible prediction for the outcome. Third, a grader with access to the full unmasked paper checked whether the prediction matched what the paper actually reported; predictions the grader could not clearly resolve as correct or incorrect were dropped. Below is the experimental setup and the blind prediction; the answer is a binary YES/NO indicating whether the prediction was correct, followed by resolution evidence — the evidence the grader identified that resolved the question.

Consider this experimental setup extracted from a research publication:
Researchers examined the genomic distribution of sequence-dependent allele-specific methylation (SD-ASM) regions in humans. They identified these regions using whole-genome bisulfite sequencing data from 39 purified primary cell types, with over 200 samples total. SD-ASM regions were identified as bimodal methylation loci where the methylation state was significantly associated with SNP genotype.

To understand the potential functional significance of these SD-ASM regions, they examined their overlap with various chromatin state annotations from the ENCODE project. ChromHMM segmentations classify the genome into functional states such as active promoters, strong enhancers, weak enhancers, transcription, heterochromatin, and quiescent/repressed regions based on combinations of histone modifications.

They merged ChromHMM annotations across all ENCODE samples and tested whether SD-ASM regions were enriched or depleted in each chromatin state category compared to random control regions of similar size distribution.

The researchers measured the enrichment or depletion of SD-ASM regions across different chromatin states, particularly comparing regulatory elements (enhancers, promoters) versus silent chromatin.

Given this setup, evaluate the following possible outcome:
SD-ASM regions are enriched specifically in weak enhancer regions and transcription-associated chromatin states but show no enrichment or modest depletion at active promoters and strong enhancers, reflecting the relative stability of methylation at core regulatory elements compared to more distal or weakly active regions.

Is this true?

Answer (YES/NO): NO